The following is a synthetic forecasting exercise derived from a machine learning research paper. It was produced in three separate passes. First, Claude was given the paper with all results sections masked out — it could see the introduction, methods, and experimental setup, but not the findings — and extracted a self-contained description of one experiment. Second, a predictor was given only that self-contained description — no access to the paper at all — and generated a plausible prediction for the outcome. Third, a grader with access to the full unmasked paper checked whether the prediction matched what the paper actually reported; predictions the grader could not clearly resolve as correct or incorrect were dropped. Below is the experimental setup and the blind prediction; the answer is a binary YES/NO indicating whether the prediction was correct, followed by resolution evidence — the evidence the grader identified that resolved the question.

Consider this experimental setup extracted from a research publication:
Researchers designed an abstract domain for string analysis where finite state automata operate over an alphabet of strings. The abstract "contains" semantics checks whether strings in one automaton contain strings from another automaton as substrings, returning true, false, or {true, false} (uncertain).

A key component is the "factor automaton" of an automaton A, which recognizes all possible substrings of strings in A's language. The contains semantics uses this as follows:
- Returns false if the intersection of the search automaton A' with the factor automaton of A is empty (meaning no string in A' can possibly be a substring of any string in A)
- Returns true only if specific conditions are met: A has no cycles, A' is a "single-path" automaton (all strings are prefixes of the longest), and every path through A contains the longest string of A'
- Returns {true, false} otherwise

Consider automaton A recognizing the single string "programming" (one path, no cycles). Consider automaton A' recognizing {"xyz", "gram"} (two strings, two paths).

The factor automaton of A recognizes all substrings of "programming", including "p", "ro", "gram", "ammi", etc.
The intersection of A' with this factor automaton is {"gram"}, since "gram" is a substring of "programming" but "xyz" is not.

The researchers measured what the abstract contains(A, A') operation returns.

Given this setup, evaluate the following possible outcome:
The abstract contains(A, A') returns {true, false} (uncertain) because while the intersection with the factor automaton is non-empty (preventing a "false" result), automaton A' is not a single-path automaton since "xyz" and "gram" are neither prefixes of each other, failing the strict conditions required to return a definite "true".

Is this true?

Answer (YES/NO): YES